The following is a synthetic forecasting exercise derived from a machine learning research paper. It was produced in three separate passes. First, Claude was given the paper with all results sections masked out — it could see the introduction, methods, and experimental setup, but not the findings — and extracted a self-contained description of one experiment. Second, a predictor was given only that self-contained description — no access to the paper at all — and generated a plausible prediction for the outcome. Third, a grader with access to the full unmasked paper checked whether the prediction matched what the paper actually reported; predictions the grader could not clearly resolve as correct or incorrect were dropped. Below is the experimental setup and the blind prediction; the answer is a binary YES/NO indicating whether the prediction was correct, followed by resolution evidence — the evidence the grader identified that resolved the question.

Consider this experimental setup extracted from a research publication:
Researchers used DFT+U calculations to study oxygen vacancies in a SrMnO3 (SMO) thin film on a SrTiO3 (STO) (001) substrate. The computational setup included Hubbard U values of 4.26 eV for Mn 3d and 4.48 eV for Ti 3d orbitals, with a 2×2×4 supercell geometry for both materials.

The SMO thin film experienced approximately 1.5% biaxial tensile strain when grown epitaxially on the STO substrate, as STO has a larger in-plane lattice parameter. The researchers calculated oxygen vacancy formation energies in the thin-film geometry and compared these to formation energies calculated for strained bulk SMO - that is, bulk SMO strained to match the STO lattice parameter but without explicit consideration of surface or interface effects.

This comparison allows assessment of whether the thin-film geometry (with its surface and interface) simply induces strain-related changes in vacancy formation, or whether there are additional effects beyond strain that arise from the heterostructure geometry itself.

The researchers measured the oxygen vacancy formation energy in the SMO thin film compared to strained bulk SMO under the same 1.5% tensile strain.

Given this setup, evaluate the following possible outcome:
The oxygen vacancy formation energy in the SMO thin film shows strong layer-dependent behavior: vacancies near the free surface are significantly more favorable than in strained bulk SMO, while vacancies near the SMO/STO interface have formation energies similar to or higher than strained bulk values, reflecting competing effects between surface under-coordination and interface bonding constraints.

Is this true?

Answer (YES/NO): NO